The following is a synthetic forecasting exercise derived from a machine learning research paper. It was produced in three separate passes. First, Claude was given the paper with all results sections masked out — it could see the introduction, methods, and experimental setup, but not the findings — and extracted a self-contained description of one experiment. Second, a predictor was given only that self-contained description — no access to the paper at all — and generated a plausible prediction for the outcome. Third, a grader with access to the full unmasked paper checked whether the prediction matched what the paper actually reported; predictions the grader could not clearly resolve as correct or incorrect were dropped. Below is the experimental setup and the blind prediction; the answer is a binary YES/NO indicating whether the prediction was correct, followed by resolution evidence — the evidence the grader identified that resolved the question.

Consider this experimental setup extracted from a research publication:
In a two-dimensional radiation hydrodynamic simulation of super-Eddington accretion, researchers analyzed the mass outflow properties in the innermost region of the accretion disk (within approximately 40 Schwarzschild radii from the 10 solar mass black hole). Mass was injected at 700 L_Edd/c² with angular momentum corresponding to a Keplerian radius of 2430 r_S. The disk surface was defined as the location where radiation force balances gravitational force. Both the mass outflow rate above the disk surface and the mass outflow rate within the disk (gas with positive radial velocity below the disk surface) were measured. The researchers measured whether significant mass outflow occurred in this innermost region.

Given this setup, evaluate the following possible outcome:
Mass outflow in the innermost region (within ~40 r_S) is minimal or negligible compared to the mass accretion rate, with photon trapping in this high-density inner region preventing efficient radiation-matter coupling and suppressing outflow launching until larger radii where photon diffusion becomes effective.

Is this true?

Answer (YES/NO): YES